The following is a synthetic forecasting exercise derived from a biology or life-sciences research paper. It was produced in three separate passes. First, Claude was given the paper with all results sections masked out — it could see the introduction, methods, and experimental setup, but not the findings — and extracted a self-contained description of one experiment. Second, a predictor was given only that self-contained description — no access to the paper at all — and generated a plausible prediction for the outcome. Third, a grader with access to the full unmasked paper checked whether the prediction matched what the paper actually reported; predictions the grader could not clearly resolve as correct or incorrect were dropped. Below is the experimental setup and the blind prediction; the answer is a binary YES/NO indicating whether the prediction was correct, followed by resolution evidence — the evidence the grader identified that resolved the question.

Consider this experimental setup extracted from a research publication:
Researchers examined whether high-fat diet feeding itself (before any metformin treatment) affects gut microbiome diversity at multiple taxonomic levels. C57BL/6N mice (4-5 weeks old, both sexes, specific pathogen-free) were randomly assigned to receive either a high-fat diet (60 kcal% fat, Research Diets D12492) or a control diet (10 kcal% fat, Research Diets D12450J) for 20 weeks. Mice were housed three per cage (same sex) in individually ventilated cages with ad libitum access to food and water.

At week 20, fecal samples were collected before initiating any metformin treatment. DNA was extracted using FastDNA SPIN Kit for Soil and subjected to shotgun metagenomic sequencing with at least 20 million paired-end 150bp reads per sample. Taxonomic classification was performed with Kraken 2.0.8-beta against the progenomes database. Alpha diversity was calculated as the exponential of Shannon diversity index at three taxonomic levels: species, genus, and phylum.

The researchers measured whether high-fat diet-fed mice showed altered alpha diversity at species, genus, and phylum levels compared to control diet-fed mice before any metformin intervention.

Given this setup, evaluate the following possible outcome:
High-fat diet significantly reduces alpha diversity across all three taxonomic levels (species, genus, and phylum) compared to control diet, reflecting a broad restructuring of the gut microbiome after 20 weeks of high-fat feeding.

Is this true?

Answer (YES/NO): NO